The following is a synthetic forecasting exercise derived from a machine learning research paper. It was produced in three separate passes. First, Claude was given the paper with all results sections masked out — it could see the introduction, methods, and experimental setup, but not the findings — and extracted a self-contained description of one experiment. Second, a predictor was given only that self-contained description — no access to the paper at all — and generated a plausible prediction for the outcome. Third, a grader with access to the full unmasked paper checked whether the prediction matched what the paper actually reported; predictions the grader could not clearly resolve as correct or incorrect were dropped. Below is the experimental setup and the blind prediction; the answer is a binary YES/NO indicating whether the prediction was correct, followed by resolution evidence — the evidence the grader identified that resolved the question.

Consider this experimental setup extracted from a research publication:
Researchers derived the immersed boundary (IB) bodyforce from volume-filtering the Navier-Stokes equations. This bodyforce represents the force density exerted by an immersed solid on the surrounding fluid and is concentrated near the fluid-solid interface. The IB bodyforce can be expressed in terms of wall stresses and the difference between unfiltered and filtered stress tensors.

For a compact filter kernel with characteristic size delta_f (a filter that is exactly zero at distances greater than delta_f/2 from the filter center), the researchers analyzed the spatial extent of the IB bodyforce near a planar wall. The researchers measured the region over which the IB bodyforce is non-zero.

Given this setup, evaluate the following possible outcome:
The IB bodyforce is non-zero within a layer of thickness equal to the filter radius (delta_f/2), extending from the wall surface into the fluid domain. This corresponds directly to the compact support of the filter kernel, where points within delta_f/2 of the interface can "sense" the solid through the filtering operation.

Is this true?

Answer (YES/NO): NO